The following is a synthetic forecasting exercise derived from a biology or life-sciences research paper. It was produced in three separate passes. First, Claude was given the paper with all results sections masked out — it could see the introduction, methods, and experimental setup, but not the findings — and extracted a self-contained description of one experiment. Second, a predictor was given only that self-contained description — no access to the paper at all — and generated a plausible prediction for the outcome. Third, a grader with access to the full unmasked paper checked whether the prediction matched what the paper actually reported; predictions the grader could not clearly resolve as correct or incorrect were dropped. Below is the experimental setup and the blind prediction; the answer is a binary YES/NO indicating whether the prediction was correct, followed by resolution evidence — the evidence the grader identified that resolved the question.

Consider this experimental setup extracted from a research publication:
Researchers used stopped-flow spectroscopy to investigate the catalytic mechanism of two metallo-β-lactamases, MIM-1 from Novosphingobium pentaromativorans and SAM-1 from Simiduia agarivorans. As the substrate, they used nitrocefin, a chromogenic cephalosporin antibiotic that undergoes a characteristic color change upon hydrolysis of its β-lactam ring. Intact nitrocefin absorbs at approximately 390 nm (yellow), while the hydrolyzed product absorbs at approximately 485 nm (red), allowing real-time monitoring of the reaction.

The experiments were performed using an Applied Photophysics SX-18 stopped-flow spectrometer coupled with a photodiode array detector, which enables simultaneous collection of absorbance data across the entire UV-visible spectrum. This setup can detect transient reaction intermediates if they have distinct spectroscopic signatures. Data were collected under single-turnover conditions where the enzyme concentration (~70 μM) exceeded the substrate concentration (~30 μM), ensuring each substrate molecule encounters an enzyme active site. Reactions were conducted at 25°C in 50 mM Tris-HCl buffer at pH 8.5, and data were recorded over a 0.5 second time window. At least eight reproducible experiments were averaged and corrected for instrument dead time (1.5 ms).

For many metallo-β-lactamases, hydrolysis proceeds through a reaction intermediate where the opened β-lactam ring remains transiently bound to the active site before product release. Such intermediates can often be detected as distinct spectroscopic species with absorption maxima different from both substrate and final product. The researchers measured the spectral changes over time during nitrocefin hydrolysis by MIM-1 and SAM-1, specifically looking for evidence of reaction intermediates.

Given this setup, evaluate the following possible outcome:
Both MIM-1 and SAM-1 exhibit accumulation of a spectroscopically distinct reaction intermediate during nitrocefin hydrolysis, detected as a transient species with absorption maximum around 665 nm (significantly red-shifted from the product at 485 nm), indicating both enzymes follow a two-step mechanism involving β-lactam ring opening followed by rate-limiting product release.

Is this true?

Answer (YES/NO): NO